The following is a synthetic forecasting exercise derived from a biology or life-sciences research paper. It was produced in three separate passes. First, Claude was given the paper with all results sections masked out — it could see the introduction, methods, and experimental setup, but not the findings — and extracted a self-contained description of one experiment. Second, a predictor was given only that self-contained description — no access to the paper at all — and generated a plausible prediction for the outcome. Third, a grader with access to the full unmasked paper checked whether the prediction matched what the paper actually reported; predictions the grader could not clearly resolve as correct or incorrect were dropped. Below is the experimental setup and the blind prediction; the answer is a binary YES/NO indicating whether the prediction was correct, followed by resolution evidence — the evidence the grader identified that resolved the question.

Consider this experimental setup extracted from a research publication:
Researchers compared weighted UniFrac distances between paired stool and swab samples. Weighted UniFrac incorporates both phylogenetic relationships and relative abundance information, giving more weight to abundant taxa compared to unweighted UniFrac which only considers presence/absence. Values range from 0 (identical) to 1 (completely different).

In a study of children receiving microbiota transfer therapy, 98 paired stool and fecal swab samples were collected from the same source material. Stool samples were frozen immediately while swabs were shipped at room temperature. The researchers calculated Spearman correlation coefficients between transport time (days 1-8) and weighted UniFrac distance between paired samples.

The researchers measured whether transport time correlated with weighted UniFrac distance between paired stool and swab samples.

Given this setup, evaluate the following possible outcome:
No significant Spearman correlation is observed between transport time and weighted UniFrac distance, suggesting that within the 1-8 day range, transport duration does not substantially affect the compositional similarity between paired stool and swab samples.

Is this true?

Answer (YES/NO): NO